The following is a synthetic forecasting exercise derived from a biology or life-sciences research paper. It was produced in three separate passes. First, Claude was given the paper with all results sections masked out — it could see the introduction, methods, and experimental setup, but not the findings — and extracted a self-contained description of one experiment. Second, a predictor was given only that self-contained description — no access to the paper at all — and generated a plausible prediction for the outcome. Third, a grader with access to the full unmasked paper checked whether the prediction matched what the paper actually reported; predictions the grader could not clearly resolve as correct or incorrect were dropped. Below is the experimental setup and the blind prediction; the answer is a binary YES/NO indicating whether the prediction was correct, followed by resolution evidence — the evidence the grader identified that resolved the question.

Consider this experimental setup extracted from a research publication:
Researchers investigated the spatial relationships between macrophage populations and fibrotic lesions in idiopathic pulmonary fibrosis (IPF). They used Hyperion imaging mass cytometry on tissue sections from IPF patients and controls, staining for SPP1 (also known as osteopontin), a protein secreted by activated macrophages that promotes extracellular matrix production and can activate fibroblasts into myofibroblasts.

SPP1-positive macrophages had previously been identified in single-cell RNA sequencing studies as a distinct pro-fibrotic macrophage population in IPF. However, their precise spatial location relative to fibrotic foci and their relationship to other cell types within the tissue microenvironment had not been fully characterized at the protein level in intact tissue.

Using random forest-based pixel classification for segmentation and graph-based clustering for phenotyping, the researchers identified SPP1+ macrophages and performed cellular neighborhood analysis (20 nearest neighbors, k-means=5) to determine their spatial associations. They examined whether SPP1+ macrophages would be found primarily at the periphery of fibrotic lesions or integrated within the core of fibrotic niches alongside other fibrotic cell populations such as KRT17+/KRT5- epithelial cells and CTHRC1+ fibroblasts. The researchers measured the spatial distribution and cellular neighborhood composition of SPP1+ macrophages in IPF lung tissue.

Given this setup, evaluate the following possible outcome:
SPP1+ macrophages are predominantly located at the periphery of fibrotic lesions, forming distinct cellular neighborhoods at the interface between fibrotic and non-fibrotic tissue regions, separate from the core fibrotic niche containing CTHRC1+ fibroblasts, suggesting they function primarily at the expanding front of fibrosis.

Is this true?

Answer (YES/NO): NO